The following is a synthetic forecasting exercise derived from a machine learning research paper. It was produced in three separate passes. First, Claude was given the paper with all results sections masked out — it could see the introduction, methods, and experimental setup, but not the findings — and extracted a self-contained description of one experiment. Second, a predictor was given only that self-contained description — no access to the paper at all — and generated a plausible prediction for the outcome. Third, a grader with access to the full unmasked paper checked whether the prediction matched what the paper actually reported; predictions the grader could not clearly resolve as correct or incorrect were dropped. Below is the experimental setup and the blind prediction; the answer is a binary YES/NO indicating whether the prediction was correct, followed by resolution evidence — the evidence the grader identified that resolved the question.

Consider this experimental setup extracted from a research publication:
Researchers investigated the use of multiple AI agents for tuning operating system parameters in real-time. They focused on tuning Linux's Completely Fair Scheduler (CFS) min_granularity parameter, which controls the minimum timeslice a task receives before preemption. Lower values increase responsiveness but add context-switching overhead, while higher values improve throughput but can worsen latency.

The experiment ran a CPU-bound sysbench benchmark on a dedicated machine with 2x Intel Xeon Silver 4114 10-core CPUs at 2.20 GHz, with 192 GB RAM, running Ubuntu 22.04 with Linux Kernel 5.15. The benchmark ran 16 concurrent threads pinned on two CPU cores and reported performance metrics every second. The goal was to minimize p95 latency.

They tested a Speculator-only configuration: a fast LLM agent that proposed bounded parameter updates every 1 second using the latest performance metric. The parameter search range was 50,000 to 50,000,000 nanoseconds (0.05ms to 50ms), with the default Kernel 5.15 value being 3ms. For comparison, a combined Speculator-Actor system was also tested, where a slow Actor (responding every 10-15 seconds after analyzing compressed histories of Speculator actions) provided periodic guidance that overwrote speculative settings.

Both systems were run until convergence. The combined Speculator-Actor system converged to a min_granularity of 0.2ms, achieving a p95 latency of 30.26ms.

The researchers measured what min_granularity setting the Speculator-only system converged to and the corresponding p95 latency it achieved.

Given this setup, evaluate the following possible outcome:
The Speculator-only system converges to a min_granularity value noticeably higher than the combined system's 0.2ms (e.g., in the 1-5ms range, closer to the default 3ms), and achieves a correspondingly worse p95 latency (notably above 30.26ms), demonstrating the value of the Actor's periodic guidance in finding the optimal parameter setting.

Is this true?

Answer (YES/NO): NO